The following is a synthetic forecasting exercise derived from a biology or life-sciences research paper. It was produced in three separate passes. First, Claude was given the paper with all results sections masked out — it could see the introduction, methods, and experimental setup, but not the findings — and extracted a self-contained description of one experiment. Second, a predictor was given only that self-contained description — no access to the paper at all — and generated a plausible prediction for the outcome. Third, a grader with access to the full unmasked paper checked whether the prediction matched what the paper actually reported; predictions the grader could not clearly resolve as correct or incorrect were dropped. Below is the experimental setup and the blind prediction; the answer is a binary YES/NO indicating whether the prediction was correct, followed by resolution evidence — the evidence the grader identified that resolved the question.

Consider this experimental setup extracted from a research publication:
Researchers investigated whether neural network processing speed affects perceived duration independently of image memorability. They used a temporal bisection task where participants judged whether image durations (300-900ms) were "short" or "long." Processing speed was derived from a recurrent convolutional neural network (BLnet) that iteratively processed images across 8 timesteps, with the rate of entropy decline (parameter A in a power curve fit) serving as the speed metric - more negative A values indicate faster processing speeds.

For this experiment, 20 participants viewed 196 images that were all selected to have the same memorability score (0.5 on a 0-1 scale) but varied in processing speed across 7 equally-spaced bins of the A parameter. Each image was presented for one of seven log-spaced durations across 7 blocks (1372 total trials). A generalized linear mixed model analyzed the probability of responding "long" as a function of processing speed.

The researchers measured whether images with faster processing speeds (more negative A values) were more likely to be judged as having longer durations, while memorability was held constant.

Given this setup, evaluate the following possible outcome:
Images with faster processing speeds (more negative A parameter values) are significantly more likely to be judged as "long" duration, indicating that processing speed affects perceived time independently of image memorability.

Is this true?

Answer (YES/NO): YES